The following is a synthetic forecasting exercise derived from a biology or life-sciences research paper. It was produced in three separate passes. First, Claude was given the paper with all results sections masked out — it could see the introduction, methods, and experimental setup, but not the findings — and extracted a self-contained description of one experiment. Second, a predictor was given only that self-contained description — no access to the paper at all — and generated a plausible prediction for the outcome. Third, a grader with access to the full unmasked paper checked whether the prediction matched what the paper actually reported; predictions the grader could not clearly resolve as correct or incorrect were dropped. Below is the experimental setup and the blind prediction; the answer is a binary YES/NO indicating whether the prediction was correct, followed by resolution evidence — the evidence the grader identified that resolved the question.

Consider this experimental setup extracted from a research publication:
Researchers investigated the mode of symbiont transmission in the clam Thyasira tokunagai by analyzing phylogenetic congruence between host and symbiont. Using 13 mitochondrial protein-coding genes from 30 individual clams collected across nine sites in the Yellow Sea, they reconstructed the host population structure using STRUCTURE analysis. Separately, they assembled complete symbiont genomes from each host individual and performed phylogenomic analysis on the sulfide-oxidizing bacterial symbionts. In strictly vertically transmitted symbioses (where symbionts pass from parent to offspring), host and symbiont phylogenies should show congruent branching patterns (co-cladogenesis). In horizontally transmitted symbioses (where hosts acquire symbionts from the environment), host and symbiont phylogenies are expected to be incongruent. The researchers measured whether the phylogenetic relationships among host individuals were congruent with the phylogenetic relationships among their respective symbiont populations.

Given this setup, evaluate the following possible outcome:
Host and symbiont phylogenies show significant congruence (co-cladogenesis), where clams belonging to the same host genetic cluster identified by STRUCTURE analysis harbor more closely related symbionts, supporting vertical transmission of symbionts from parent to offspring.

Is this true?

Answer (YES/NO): NO